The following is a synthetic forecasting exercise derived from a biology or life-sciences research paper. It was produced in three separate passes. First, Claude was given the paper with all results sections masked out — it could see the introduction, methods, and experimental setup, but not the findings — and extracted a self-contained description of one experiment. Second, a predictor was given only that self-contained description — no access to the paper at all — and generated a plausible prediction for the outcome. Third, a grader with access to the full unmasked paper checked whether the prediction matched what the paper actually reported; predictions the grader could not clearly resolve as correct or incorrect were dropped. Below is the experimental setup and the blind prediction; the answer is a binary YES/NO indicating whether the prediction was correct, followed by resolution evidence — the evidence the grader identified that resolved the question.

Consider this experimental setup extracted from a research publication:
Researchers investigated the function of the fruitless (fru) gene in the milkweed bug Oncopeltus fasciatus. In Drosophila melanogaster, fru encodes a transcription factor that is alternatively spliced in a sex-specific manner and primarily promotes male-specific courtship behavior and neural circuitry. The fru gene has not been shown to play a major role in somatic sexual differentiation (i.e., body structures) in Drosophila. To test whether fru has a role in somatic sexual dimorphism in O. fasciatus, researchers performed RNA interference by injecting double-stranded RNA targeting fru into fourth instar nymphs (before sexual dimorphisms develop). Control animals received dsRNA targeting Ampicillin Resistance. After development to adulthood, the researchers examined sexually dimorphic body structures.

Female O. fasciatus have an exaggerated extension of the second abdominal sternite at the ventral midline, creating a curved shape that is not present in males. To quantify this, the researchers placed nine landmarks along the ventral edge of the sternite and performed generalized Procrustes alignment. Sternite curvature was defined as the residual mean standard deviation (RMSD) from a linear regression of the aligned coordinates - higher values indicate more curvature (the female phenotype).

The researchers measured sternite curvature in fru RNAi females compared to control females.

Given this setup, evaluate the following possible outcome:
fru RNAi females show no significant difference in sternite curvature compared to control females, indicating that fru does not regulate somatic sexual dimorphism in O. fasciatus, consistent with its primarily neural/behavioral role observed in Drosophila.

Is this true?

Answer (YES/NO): NO